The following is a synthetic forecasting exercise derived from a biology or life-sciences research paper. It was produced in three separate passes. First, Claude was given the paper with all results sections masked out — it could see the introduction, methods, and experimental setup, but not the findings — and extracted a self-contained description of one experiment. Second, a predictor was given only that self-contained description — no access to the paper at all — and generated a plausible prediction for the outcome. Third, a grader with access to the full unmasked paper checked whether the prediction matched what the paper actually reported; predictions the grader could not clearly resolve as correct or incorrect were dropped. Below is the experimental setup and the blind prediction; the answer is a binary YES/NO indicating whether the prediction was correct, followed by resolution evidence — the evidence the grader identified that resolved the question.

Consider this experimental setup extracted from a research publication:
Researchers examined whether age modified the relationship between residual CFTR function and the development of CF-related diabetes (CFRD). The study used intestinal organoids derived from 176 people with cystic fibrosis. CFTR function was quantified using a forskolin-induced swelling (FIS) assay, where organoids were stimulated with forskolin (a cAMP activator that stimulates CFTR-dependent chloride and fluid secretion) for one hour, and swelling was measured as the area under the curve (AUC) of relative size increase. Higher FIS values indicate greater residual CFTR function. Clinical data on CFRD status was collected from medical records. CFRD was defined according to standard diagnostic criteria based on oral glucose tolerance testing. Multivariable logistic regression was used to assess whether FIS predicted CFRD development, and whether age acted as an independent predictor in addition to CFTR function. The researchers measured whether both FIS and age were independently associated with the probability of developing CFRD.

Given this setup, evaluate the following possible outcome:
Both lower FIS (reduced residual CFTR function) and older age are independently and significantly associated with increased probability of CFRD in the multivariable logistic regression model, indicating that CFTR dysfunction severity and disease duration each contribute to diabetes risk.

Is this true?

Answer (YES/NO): YES